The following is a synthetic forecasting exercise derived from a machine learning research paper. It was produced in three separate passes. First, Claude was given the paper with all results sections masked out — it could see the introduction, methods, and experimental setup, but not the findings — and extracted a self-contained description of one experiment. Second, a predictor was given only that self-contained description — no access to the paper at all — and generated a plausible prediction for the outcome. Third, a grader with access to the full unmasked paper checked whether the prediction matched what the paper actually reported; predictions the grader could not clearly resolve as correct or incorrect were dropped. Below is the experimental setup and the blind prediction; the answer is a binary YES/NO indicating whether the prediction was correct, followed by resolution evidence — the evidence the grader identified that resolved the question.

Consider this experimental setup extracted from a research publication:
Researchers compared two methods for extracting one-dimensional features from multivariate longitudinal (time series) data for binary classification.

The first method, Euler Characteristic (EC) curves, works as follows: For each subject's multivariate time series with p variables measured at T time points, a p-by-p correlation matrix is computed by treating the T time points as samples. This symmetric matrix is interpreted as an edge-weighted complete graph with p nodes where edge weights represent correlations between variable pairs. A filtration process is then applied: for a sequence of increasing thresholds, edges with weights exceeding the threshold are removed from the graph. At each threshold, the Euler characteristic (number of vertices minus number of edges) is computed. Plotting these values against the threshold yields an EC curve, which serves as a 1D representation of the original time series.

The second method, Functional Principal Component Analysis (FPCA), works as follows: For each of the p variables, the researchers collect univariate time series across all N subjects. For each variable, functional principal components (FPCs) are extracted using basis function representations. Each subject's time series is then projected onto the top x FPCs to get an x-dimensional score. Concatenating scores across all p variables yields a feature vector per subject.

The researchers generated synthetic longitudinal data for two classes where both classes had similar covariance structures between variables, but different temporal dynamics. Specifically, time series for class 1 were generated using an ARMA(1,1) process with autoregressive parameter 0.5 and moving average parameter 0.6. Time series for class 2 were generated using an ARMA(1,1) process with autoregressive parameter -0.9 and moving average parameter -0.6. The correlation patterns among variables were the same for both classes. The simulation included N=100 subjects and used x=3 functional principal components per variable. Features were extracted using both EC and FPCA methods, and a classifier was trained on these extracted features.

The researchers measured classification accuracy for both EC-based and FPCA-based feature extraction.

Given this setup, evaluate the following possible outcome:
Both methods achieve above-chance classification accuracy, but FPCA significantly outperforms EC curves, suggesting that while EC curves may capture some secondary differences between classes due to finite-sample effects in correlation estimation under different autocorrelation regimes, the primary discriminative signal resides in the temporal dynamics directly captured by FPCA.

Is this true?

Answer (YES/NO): NO